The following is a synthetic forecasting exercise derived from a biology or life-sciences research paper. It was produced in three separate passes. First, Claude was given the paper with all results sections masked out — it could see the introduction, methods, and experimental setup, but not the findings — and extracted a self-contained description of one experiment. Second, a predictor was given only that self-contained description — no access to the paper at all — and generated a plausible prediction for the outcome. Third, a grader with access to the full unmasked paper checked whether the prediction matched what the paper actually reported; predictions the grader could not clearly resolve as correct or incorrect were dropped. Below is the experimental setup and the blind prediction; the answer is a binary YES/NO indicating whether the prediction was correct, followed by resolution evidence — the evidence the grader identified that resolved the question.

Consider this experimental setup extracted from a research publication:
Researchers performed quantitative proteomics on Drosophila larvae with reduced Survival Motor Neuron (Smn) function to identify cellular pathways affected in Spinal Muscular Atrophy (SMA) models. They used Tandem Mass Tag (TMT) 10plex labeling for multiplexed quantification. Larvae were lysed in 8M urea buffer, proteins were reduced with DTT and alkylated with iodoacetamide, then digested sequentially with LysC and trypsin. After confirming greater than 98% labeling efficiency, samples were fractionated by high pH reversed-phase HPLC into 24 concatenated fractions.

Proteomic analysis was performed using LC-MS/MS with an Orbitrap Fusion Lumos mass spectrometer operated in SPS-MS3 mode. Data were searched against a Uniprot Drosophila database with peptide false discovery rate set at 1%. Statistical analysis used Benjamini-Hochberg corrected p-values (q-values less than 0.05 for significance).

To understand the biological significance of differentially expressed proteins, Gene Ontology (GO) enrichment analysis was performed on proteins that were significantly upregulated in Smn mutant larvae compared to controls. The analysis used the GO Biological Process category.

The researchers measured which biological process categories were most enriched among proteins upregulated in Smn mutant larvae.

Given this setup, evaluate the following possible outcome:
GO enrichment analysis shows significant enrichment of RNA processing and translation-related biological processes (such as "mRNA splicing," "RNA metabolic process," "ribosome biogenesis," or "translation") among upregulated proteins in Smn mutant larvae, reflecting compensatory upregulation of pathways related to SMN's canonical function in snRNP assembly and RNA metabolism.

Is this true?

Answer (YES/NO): NO